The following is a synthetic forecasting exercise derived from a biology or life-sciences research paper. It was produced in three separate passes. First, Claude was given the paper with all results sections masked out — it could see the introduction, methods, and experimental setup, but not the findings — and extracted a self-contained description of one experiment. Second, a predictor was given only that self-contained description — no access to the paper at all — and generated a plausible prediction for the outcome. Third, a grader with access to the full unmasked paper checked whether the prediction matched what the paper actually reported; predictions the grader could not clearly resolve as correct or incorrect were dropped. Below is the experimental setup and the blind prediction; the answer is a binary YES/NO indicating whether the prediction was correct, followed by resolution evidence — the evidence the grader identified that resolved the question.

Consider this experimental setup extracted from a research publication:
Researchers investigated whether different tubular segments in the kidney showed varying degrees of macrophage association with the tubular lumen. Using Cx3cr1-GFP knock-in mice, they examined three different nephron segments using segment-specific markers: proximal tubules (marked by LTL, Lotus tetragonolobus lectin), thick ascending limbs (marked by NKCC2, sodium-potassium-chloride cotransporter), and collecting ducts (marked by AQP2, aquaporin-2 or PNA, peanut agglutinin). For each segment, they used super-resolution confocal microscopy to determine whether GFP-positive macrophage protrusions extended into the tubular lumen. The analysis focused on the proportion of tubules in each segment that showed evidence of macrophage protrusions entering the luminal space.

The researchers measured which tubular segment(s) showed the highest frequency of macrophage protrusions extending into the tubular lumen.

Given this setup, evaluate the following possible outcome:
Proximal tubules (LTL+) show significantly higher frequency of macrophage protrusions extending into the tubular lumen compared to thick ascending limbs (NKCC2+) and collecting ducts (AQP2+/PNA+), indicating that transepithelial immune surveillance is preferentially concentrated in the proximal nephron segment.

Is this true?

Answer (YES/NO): NO